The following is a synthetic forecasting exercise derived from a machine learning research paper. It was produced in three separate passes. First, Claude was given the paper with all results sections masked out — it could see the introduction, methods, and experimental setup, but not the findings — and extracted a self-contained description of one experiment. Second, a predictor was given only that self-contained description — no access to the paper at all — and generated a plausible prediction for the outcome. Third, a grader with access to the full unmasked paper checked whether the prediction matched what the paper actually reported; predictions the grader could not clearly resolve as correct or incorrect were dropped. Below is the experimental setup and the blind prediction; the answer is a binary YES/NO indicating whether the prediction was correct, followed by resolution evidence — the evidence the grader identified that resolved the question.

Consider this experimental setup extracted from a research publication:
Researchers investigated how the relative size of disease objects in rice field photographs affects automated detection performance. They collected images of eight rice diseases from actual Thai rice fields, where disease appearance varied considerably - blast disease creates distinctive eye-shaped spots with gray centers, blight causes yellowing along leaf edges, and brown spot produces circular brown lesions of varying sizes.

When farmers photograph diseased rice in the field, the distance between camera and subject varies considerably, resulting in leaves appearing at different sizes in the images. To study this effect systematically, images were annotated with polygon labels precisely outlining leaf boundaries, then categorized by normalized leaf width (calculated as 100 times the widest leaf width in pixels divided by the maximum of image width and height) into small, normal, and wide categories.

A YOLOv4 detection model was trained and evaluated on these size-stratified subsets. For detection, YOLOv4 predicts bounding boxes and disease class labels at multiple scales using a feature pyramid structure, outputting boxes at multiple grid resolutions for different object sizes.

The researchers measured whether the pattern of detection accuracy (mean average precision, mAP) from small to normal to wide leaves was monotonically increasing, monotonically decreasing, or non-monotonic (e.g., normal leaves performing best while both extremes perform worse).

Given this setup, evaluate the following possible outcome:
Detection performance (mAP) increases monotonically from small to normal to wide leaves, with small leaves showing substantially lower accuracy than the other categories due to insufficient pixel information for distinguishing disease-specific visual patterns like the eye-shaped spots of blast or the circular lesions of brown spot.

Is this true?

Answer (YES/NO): YES